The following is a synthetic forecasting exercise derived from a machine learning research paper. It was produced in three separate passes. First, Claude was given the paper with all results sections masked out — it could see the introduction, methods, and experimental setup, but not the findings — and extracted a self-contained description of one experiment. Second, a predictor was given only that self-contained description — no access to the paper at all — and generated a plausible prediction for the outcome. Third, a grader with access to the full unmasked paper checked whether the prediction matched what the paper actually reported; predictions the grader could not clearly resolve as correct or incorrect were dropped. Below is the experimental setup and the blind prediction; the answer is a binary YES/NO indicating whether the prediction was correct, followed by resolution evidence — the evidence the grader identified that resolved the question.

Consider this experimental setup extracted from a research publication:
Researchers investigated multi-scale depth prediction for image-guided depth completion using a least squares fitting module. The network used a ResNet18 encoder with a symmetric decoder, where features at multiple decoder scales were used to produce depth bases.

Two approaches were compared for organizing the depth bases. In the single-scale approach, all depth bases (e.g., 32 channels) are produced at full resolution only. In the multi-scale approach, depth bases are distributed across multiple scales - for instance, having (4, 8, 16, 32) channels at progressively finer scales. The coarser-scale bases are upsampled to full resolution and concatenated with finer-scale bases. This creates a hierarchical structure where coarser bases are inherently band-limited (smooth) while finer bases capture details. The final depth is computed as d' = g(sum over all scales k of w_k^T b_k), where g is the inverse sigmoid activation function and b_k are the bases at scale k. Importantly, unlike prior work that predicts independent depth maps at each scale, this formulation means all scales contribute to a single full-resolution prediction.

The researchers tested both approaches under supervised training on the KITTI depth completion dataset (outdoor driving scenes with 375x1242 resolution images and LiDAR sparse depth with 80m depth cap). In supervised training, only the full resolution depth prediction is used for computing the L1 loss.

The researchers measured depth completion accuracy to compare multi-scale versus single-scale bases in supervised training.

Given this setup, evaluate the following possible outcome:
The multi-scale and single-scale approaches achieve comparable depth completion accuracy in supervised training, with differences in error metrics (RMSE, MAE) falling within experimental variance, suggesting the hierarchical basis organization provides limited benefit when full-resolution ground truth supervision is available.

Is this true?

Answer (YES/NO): NO